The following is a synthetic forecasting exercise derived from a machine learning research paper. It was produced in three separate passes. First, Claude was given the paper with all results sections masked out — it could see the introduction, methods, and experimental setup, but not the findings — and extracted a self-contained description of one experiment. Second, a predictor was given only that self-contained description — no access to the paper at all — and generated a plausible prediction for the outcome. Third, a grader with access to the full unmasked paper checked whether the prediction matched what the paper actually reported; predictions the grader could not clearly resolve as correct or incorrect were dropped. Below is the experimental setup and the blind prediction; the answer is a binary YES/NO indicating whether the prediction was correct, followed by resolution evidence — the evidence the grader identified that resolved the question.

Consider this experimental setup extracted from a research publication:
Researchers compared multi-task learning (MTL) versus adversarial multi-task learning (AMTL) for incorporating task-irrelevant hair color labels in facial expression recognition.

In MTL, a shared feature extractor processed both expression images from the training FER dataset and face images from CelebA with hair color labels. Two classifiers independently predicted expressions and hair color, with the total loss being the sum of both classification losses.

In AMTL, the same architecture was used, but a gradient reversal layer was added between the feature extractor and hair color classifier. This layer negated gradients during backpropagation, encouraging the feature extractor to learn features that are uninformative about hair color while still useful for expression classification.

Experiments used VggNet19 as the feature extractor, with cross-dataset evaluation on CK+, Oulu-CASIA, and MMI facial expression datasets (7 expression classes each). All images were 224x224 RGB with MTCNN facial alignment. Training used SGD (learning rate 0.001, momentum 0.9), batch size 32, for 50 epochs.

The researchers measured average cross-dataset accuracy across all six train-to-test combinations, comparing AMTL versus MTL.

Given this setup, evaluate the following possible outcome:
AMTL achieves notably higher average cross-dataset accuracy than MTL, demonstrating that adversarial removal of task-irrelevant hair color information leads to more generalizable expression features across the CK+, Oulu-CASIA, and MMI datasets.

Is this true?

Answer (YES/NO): NO